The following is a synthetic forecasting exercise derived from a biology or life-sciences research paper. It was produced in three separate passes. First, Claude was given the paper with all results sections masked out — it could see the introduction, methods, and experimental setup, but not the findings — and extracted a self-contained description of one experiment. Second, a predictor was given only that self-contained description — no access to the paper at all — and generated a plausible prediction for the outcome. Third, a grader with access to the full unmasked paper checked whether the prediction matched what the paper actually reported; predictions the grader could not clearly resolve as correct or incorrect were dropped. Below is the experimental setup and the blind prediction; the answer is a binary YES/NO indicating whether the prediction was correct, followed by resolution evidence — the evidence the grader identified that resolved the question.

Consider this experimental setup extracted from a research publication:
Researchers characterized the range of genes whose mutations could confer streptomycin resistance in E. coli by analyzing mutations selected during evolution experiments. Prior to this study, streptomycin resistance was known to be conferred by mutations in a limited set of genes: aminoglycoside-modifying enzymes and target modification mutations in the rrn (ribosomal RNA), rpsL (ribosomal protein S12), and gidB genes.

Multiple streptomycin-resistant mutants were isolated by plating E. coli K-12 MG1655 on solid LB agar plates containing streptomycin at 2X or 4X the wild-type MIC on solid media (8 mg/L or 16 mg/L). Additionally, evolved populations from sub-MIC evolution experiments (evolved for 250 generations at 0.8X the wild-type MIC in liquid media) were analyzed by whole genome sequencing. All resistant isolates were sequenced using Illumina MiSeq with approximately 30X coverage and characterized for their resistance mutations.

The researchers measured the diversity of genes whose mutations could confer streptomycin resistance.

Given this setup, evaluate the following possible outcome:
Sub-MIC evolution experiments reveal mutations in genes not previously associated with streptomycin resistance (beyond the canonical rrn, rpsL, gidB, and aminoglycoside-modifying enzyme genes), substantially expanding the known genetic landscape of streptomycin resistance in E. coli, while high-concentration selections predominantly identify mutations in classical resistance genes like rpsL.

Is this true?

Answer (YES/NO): NO